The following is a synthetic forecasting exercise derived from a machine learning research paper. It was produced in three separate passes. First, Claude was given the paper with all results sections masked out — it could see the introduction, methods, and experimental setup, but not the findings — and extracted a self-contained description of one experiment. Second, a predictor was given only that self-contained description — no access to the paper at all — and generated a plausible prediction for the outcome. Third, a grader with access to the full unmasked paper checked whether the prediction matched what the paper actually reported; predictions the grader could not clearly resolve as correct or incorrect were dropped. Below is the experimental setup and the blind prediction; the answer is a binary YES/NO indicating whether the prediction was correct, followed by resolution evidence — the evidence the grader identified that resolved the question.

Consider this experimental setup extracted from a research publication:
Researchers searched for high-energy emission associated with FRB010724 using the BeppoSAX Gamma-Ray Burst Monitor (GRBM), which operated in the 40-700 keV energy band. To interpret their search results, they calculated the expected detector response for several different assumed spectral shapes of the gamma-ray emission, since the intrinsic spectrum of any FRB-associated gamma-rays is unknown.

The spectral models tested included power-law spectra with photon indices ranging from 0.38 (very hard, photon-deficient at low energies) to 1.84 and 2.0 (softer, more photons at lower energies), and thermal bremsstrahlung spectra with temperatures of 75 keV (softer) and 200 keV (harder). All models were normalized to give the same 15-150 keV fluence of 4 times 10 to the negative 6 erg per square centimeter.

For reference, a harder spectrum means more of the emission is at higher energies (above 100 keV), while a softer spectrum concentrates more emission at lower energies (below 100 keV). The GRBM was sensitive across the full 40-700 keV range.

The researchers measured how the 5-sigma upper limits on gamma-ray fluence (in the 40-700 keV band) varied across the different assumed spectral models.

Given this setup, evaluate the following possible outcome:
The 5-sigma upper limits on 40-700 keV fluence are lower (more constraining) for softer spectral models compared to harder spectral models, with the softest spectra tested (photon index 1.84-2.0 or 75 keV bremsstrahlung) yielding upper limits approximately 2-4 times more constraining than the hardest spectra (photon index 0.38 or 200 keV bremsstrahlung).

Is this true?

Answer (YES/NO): NO